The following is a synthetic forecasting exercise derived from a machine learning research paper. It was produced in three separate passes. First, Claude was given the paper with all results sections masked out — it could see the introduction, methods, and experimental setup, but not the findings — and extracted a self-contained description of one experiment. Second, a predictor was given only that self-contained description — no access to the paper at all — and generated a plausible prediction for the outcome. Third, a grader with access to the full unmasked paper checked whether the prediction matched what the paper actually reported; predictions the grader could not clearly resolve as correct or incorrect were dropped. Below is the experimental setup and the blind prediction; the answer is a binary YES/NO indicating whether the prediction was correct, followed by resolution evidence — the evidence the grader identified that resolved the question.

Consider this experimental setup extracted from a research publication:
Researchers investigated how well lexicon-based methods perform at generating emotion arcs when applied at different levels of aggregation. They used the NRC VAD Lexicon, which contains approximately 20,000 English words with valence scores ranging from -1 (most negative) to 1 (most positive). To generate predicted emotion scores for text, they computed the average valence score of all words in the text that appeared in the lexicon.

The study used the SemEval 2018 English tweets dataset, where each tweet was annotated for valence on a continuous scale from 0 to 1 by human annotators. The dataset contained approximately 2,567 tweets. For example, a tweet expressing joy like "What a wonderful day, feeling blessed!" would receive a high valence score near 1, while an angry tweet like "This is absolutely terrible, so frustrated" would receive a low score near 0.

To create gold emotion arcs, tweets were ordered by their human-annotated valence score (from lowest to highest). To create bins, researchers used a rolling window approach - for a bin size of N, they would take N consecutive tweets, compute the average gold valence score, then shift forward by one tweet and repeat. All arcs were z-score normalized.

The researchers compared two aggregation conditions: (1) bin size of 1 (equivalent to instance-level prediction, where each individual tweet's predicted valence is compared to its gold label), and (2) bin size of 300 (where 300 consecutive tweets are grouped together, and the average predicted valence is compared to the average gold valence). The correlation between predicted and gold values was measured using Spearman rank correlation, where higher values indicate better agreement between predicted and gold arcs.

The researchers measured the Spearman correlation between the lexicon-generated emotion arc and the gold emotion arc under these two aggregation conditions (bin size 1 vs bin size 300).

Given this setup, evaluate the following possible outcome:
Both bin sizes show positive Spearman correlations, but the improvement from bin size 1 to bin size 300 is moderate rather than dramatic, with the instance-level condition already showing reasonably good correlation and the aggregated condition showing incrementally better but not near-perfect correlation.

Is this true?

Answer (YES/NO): NO